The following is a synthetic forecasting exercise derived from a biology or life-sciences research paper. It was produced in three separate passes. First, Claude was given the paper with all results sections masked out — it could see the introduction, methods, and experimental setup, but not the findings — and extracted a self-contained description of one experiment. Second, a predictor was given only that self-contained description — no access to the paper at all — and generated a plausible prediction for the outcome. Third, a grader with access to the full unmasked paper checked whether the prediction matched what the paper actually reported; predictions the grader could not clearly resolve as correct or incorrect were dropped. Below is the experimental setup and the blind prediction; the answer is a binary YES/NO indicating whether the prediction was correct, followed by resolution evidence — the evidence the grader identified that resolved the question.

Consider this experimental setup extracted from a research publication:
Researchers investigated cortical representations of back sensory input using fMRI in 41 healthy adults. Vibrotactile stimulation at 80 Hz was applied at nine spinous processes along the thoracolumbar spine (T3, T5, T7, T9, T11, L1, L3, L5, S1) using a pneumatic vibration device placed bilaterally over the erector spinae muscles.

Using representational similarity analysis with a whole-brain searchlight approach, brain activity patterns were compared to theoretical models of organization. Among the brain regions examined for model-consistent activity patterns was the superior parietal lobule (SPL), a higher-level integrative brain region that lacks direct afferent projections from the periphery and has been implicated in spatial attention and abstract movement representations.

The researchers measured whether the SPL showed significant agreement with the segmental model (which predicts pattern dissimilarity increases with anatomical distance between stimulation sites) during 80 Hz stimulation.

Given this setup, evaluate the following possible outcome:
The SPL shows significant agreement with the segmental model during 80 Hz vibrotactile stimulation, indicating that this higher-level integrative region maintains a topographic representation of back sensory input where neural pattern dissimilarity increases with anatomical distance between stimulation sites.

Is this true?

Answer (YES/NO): YES